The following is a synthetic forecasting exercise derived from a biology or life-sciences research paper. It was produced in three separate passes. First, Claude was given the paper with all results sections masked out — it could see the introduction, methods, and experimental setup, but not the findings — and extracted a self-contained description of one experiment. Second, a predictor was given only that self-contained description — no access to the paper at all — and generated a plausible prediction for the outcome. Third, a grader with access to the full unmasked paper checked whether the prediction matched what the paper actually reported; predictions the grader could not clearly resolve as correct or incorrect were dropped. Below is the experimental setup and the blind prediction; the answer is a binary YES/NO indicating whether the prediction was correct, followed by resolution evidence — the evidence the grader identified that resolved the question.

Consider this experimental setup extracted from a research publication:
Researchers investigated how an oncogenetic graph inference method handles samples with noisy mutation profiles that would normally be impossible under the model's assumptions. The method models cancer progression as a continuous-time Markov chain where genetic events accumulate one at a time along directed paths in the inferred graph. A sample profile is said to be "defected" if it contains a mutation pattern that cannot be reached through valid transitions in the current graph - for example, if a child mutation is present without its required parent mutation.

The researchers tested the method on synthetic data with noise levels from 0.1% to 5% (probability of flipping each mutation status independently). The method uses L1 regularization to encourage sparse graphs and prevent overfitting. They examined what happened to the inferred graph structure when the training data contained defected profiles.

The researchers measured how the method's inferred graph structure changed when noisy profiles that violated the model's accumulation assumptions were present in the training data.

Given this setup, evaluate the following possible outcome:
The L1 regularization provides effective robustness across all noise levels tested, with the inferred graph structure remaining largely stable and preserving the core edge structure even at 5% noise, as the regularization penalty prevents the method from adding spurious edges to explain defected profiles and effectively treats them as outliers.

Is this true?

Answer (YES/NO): NO